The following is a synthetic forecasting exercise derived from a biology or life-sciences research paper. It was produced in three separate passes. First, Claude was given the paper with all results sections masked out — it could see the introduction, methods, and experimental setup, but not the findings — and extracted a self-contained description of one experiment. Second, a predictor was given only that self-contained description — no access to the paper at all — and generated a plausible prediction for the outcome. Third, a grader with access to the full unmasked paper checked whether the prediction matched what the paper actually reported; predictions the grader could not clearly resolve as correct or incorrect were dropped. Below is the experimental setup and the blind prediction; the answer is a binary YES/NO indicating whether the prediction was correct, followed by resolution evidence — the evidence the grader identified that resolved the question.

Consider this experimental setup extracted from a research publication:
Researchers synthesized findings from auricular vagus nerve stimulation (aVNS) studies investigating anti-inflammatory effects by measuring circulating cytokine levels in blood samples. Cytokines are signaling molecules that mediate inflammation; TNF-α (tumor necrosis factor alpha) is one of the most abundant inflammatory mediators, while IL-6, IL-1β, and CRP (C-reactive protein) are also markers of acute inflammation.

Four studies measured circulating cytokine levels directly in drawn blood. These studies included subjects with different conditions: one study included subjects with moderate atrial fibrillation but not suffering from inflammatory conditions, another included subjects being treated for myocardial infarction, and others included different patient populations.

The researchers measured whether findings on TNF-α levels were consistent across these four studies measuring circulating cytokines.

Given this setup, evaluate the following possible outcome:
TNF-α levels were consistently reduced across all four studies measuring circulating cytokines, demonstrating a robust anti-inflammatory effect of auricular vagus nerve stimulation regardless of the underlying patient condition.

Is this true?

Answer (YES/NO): NO